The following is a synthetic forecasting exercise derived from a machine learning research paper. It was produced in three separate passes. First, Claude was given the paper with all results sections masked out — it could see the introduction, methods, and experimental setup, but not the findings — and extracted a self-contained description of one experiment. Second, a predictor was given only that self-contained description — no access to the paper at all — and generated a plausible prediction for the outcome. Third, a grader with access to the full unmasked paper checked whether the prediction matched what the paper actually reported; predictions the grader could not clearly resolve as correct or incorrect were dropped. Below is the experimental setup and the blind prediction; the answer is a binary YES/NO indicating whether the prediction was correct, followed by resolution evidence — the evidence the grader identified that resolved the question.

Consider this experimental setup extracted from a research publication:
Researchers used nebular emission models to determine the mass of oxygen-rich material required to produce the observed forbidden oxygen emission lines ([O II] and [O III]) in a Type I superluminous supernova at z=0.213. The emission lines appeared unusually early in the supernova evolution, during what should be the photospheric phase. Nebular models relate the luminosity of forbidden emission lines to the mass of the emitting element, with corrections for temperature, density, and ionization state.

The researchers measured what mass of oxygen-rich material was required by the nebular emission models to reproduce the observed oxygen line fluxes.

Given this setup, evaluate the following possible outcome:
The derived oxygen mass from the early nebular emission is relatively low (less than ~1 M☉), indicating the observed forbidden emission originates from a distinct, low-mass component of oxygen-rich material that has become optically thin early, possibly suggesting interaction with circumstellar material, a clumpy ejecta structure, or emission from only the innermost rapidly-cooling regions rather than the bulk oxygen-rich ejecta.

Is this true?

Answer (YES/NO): YES